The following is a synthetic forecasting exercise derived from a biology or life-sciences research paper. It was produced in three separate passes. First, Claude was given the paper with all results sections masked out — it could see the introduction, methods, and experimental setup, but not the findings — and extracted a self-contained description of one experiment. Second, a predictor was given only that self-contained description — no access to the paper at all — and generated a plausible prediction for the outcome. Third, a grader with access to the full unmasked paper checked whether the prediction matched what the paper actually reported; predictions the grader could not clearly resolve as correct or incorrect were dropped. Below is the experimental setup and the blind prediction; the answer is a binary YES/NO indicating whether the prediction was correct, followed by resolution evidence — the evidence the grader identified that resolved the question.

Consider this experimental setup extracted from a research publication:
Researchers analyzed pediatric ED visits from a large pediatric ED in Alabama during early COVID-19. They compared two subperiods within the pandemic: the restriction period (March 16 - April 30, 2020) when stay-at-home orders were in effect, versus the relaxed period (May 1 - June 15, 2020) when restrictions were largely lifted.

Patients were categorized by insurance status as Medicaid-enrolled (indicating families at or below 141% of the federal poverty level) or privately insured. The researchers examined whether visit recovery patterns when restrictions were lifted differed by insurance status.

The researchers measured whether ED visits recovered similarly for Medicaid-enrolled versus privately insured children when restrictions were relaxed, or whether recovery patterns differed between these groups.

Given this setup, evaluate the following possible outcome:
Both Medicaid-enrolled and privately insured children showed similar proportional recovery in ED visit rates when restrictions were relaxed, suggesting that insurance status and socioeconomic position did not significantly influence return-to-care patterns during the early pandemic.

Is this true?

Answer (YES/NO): NO